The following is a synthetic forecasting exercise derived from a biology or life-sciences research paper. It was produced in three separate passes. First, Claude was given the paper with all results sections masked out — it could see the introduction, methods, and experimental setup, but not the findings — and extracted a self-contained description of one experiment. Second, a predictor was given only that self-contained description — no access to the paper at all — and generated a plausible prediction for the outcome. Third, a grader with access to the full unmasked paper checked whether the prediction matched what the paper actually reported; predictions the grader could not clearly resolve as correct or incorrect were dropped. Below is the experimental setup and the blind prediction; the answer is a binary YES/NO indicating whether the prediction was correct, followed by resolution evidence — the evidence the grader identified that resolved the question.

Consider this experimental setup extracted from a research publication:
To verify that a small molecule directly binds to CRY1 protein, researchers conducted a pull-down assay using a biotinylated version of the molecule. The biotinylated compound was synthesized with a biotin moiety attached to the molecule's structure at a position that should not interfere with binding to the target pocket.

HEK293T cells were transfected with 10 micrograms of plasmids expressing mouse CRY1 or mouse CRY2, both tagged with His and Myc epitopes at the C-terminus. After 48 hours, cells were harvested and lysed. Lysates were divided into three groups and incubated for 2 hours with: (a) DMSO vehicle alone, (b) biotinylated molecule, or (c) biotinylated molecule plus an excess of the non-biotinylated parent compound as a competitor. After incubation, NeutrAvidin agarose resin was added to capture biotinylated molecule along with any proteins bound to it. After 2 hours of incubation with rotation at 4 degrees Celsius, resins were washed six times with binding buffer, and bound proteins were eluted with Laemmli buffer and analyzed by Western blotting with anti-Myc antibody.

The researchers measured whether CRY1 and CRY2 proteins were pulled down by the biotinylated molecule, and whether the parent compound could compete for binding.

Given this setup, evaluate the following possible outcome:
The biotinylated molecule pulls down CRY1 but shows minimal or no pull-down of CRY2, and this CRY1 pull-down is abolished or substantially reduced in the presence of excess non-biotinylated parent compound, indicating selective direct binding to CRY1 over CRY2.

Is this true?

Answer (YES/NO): YES